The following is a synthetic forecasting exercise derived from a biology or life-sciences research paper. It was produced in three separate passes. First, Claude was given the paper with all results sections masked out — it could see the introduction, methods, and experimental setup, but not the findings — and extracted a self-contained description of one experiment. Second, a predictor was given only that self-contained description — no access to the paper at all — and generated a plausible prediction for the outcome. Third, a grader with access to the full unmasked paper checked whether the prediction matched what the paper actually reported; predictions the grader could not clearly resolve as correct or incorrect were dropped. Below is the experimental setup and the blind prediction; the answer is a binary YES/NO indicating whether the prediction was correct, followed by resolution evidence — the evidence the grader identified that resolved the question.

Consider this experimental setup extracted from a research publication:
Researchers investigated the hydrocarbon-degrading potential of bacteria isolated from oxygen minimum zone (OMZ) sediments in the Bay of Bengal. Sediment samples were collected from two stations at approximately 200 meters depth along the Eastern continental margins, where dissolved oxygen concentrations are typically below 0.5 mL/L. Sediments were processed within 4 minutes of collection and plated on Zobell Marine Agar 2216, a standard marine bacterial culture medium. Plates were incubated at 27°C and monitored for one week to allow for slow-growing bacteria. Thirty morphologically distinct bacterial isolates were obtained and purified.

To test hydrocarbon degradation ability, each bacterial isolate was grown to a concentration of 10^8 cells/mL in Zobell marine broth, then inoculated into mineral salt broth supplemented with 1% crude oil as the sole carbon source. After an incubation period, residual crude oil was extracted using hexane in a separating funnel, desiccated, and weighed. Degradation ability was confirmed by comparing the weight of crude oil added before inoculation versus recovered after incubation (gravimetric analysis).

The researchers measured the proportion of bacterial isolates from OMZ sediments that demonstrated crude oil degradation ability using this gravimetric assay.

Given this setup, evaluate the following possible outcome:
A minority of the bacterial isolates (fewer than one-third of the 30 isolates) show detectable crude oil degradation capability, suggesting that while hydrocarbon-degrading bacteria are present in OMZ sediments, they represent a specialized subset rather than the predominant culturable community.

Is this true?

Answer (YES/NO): NO